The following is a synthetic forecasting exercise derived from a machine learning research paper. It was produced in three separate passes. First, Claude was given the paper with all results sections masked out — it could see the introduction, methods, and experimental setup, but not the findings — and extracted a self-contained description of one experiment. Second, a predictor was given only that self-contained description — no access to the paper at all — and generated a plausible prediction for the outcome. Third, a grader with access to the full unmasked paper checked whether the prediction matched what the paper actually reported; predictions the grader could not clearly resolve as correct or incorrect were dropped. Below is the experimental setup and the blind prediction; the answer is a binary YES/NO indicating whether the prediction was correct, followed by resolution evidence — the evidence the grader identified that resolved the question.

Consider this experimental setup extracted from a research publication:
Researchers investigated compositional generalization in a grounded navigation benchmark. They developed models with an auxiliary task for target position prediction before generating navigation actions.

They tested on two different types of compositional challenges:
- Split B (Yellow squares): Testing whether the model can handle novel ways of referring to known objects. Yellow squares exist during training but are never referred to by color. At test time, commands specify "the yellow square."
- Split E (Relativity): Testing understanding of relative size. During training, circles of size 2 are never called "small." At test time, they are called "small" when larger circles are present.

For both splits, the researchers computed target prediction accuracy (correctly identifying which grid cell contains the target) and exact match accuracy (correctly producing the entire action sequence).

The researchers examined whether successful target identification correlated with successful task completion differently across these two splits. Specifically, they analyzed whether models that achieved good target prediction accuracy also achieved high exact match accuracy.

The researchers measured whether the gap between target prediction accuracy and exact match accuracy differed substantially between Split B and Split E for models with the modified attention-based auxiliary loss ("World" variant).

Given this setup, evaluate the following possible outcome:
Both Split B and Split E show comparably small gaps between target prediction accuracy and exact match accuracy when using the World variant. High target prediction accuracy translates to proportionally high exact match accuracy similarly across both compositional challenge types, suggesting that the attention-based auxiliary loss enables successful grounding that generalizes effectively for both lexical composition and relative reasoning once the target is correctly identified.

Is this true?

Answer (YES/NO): NO